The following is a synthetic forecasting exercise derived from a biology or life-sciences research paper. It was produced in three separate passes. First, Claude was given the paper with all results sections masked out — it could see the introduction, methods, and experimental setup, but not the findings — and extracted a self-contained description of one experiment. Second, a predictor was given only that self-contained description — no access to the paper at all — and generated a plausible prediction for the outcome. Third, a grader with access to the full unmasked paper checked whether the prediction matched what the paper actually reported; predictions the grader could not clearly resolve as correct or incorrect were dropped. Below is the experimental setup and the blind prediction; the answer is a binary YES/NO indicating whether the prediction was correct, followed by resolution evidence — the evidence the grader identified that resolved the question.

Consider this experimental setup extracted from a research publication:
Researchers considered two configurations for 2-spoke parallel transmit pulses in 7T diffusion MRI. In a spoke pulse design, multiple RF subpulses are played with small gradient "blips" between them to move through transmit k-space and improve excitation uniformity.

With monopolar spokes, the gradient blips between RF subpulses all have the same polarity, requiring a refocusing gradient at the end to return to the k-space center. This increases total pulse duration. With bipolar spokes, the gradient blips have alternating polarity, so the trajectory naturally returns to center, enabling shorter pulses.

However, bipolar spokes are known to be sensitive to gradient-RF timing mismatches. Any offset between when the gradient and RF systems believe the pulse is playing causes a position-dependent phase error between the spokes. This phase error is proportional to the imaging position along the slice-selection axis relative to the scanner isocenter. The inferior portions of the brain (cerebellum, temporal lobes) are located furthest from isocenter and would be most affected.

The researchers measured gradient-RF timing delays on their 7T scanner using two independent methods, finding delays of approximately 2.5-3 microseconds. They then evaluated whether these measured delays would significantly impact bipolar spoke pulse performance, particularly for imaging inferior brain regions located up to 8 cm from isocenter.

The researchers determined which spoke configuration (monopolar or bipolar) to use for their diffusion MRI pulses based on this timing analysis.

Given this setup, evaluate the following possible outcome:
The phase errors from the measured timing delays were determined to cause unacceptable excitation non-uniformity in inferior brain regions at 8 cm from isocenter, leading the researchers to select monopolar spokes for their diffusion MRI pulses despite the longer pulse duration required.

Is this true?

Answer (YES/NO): YES